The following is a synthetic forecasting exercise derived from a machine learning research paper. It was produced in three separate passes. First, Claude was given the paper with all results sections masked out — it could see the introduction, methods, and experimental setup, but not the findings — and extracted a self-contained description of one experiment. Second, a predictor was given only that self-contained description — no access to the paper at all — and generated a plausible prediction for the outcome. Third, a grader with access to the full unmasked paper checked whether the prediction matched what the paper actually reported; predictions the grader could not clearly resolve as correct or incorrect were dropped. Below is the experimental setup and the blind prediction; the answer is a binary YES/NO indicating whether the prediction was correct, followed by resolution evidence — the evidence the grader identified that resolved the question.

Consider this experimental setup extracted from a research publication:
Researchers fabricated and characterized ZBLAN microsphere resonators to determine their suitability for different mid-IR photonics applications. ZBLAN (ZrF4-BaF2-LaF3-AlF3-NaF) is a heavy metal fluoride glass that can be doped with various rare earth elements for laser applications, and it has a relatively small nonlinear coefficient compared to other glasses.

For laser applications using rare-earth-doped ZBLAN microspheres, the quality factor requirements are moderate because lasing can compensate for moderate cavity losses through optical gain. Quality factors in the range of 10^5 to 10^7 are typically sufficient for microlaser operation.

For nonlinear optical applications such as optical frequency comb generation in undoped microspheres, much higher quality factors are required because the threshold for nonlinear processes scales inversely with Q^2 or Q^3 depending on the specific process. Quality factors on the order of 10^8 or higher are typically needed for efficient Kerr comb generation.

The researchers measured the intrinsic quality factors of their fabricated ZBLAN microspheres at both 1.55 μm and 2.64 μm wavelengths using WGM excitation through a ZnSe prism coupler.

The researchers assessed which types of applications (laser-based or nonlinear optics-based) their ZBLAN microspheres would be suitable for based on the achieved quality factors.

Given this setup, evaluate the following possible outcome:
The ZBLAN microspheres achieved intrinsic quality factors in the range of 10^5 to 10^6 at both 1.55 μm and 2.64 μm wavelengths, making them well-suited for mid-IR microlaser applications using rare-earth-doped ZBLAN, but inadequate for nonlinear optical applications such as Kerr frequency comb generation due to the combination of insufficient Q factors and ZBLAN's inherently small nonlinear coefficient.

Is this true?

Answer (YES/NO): NO